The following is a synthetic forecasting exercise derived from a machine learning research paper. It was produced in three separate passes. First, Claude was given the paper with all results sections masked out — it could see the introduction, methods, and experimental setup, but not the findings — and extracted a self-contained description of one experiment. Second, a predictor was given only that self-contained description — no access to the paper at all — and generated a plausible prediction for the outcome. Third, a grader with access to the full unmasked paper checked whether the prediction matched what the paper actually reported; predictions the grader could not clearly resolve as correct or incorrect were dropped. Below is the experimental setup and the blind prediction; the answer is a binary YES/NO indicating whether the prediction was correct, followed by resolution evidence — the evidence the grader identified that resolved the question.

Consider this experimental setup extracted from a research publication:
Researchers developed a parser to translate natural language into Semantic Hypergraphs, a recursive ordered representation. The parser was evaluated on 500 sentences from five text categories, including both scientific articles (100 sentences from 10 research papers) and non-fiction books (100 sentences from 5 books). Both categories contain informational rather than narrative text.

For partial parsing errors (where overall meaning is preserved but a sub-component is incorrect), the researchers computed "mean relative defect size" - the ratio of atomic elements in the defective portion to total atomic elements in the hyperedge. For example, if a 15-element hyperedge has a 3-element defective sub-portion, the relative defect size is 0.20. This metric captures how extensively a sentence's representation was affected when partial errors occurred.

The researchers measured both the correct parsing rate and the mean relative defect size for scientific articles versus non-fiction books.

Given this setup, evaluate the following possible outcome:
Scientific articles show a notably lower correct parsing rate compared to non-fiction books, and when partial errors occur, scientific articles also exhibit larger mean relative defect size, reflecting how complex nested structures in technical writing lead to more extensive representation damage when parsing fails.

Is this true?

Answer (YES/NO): YES